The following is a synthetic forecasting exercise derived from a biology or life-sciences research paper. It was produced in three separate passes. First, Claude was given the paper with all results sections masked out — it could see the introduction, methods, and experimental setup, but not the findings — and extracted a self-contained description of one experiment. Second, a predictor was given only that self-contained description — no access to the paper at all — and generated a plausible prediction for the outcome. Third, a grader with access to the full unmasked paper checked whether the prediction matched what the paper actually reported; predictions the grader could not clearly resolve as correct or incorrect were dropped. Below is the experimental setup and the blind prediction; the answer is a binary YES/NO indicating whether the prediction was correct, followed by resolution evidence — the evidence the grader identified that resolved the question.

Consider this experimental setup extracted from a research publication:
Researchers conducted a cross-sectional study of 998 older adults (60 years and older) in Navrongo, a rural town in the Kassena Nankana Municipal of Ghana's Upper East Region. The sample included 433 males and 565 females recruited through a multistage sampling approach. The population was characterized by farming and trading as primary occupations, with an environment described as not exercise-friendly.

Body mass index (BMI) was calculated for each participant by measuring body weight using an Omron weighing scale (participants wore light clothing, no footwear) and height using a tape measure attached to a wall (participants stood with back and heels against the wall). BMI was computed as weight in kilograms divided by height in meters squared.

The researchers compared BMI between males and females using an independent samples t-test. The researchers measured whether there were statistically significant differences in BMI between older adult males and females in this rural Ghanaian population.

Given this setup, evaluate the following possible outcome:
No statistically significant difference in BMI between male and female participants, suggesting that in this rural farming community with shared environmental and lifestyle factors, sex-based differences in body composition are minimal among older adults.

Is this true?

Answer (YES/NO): NO